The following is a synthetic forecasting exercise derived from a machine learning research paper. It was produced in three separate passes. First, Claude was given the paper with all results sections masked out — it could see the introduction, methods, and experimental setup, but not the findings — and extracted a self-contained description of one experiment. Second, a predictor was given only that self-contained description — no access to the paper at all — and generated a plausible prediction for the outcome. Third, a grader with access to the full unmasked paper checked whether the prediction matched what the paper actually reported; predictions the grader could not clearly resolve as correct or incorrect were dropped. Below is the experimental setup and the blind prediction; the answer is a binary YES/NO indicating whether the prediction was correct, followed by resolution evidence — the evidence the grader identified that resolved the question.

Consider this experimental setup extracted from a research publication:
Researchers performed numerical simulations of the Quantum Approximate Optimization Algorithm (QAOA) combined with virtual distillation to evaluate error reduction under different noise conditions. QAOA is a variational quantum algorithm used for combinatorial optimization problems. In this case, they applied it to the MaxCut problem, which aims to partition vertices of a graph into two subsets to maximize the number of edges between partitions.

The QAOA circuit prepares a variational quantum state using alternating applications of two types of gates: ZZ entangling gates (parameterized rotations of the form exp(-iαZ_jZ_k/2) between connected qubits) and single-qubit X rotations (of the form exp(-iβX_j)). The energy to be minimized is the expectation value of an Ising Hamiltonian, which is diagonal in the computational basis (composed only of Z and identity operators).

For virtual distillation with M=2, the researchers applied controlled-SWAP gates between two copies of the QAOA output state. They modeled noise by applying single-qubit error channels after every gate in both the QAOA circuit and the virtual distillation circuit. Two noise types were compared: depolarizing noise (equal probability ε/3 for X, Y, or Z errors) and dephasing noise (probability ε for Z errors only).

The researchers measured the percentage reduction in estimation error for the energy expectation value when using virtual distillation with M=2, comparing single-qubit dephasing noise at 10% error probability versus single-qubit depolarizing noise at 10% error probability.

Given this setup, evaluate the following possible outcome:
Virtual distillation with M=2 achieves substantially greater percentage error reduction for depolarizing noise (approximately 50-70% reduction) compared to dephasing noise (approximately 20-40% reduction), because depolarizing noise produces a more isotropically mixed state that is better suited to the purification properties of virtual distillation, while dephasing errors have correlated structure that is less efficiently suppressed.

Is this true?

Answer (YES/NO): NO